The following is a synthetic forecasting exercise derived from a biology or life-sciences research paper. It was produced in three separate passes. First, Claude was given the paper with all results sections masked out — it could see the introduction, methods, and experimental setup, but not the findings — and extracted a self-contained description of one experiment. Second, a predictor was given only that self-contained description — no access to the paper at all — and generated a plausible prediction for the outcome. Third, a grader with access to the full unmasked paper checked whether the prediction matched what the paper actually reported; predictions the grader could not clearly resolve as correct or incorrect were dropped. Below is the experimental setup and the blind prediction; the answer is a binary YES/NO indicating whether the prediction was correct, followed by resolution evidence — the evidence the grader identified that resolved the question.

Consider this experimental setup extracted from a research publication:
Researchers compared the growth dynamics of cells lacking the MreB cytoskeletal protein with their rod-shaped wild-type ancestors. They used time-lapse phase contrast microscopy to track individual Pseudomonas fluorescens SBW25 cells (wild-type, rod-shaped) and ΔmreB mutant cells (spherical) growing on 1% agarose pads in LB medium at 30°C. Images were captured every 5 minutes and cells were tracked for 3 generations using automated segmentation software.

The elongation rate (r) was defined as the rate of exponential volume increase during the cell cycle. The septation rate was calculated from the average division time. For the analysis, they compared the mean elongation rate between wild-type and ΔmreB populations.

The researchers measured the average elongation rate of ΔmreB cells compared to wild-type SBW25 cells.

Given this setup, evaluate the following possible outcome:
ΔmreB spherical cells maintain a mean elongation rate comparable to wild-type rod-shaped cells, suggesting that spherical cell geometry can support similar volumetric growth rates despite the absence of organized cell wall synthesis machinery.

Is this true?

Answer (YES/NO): YES